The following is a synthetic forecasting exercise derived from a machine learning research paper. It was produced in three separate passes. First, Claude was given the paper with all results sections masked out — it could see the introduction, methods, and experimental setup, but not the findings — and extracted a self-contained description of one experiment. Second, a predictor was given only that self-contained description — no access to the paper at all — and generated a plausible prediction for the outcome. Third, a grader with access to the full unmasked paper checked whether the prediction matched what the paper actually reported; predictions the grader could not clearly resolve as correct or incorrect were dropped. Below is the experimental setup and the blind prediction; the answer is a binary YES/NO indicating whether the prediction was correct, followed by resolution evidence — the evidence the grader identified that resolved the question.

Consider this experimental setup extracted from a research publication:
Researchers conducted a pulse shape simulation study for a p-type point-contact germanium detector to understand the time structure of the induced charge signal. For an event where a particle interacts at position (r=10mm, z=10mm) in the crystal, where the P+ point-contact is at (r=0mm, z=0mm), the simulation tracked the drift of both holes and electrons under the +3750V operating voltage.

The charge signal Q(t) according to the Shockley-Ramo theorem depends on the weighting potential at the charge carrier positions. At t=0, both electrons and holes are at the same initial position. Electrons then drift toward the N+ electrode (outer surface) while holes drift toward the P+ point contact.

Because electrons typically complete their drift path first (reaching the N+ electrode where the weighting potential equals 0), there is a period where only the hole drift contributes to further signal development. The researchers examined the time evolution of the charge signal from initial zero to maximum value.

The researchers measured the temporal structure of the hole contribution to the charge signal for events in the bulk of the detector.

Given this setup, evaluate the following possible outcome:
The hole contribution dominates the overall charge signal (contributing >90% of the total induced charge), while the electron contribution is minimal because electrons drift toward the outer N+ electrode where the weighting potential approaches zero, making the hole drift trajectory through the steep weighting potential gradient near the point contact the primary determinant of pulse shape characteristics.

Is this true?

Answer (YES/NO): YES